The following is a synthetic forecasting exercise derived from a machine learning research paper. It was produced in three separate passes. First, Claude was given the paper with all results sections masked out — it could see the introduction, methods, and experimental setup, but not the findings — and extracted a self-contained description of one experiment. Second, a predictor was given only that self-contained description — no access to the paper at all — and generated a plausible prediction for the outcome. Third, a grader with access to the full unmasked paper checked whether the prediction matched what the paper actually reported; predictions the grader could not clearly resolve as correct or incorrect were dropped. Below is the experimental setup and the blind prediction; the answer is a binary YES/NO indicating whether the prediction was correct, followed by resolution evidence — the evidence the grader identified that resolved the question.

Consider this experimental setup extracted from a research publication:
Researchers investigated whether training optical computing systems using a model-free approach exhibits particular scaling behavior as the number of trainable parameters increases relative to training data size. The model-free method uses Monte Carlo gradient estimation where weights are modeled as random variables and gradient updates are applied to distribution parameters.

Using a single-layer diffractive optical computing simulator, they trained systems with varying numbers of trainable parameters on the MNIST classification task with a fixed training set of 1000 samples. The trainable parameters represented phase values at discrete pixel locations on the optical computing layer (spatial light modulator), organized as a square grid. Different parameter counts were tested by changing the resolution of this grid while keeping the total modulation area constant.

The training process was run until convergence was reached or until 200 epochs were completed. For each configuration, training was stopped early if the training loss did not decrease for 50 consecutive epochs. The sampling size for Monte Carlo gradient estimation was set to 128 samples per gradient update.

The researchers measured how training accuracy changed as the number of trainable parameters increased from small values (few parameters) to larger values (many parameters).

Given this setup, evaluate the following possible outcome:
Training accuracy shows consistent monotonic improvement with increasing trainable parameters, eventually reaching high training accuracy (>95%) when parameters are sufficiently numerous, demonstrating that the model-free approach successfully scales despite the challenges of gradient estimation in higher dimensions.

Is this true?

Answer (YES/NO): NO